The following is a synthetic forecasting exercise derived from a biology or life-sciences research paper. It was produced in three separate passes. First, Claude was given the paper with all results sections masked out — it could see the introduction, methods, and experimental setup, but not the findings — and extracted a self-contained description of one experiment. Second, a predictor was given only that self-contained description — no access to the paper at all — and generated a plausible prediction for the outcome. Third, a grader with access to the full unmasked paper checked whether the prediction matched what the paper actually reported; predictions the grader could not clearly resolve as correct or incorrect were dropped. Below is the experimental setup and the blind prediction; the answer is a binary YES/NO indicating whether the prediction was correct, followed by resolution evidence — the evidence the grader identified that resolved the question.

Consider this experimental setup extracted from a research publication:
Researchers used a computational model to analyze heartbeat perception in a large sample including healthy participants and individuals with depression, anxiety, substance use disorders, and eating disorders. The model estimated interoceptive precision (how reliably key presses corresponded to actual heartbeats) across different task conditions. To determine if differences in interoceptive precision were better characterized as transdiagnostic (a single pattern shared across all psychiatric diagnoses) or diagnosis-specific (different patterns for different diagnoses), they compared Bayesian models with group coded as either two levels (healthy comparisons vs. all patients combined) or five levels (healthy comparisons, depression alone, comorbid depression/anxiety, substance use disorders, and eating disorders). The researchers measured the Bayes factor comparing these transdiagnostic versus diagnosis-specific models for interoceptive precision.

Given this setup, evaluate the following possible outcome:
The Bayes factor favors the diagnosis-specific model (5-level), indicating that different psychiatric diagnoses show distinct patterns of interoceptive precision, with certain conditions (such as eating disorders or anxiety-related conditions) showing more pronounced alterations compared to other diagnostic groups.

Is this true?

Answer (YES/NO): NO